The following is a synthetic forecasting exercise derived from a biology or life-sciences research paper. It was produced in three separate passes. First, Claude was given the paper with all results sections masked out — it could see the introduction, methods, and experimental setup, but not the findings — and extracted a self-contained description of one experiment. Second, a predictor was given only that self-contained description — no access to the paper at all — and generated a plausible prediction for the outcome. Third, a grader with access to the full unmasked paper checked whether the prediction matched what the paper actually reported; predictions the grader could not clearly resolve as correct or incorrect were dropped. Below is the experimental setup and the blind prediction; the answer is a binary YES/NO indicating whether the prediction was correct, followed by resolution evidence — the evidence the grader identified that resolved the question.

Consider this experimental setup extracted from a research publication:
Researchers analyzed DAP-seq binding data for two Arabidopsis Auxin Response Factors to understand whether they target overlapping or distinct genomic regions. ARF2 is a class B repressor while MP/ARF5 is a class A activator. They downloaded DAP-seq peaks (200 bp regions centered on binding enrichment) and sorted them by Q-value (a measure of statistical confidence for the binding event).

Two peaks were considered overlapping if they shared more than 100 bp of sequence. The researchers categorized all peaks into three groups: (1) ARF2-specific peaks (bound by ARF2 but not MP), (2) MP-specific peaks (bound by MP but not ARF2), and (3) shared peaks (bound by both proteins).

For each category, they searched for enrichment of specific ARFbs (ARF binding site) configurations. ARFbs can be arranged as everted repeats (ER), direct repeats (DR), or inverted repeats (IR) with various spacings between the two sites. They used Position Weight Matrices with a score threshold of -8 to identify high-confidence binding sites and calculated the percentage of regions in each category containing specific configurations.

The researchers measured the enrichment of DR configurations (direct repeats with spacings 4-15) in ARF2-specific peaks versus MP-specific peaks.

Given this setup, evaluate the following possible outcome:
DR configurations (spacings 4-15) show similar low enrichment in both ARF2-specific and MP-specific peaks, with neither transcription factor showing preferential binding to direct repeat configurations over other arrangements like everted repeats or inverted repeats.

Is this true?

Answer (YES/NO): NO